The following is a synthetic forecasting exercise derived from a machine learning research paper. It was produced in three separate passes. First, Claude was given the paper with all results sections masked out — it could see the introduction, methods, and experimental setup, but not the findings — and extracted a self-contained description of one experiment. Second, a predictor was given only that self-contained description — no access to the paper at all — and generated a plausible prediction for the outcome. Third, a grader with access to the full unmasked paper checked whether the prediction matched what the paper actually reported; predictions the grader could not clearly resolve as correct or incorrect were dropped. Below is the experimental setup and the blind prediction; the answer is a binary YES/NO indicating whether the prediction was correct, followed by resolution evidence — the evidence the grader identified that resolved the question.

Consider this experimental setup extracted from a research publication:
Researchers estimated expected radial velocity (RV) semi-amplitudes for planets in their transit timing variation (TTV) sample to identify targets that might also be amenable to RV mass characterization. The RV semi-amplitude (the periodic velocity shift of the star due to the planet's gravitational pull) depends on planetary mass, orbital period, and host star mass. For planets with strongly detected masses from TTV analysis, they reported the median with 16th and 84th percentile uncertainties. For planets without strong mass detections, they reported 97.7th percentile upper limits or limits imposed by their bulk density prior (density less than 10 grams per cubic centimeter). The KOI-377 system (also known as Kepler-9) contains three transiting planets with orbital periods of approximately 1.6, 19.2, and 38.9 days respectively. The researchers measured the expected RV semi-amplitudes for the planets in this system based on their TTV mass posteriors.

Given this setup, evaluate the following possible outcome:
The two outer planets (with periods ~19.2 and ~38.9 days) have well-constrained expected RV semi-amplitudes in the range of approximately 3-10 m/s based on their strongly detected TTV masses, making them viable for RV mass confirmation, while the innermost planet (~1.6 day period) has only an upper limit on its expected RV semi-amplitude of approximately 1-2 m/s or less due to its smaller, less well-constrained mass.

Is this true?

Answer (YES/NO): NO